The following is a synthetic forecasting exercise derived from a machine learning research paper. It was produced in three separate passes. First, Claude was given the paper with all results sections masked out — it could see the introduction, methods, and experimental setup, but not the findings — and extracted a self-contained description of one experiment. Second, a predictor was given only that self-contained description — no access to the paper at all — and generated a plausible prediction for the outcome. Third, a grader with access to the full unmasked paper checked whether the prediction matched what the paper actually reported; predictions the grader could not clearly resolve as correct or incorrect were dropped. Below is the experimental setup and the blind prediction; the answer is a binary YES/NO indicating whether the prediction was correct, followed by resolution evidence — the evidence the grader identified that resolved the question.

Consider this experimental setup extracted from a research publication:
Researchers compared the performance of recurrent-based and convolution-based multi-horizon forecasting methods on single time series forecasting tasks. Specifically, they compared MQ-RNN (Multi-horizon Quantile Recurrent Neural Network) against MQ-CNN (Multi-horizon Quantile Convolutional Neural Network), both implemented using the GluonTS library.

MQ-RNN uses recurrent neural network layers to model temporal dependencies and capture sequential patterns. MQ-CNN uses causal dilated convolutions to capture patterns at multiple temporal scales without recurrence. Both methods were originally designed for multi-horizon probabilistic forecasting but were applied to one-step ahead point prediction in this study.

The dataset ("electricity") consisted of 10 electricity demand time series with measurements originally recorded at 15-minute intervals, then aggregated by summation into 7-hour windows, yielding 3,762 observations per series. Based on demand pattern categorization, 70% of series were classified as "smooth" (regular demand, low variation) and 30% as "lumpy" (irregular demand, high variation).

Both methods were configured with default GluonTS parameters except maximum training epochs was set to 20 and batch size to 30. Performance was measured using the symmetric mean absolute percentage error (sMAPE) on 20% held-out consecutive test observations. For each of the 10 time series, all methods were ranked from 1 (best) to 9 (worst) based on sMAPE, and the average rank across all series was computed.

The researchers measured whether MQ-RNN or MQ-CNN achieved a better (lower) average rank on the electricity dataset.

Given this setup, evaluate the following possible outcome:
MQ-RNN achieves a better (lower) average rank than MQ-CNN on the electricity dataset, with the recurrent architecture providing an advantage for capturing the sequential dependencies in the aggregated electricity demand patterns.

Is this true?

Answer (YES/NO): NO